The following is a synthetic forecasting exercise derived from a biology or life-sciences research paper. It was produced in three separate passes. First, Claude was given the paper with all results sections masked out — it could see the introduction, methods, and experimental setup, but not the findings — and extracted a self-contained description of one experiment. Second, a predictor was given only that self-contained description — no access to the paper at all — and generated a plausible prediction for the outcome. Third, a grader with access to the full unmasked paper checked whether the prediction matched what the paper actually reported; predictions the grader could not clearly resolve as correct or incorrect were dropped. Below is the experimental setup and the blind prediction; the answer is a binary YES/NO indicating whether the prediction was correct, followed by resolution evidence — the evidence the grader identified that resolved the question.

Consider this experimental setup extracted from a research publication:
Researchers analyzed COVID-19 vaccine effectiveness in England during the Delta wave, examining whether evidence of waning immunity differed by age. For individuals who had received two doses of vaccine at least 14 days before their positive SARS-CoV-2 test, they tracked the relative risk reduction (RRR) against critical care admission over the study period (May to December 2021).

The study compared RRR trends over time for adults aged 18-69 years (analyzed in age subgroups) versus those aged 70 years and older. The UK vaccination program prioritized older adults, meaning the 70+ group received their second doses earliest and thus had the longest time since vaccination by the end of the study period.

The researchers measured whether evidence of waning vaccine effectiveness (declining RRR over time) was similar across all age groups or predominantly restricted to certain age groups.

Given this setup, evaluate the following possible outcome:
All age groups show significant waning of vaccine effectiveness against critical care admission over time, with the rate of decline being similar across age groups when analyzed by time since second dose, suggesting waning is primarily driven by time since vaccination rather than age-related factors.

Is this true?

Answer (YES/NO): NO